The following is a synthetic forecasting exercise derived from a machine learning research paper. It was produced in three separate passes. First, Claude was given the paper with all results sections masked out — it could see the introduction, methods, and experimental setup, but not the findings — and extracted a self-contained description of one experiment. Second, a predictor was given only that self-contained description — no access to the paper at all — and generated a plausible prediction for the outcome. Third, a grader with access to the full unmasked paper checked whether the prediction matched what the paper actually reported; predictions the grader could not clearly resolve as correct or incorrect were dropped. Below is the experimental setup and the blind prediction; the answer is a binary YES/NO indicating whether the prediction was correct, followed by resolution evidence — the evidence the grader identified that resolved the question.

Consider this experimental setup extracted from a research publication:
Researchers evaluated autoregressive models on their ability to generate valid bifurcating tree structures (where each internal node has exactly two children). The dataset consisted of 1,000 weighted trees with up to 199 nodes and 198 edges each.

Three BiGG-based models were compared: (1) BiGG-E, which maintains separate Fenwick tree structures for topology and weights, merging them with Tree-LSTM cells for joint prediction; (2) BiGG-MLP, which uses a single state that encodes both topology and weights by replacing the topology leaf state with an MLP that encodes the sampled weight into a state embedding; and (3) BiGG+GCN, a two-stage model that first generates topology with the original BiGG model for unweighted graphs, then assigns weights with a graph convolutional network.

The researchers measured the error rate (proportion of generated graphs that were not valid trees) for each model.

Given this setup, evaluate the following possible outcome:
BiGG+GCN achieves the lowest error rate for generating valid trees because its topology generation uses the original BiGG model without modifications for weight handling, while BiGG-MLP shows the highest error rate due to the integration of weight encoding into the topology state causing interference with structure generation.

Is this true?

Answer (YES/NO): NO